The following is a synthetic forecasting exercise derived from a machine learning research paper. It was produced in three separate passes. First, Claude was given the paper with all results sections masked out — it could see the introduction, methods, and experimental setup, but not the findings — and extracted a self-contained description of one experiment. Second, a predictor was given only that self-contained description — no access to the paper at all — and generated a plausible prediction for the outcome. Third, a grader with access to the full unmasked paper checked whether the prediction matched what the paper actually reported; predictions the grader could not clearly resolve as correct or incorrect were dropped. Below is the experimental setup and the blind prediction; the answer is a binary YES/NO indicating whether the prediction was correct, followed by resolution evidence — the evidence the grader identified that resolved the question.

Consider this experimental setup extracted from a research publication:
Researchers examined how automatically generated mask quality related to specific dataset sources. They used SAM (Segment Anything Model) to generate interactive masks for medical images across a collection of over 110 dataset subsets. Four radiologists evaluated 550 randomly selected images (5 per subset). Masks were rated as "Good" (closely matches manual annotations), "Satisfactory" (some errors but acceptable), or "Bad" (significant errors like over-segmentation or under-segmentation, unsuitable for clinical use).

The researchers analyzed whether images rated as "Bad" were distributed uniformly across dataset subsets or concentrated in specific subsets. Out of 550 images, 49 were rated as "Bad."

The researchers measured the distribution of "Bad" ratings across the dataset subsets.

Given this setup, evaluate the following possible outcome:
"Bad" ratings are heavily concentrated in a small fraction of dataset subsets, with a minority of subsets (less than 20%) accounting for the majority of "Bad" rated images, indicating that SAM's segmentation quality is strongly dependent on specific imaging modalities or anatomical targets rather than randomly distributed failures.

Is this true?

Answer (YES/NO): YES